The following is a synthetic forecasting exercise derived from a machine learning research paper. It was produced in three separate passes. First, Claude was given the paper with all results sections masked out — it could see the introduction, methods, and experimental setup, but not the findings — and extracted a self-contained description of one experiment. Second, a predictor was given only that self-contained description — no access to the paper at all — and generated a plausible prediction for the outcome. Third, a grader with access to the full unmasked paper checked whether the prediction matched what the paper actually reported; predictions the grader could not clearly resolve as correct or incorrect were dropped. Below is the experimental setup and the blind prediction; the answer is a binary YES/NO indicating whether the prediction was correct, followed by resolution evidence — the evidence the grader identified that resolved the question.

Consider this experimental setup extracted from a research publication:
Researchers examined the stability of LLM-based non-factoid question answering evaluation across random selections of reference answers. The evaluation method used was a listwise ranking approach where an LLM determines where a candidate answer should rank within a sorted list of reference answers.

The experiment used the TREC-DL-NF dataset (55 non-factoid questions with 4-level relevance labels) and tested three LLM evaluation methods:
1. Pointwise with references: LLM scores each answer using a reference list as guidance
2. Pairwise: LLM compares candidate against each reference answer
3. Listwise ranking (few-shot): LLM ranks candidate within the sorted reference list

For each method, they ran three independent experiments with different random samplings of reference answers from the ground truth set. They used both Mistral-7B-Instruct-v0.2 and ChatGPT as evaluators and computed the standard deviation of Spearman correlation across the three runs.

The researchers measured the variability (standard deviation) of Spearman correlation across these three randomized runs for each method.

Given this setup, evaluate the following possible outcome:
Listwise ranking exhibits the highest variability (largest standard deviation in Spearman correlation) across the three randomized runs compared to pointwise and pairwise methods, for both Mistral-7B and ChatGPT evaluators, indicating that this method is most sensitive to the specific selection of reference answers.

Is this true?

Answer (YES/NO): NO